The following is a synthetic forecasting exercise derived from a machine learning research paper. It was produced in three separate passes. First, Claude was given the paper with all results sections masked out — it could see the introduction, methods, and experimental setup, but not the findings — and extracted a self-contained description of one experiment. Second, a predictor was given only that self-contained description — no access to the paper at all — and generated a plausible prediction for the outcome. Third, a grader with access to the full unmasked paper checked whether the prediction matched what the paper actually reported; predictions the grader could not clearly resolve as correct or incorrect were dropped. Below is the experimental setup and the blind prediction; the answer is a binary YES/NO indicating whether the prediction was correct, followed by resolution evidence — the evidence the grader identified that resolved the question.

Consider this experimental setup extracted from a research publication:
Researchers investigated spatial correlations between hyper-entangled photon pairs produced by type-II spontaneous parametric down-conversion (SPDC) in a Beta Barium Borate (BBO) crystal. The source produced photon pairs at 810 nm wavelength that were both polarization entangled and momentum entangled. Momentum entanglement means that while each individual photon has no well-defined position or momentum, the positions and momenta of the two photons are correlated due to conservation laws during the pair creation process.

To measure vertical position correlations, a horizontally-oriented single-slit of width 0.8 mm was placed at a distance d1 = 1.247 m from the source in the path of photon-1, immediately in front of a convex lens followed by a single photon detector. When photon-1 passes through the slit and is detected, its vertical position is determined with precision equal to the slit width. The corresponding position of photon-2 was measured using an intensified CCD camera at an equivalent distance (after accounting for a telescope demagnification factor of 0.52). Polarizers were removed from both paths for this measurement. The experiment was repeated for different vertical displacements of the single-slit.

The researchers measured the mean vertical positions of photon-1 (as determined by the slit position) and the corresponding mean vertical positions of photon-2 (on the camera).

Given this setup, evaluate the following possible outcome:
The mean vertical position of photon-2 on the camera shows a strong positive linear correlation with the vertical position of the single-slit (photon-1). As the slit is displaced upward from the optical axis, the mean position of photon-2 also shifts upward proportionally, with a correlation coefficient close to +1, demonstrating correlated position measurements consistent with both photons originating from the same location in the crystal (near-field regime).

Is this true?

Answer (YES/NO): NO